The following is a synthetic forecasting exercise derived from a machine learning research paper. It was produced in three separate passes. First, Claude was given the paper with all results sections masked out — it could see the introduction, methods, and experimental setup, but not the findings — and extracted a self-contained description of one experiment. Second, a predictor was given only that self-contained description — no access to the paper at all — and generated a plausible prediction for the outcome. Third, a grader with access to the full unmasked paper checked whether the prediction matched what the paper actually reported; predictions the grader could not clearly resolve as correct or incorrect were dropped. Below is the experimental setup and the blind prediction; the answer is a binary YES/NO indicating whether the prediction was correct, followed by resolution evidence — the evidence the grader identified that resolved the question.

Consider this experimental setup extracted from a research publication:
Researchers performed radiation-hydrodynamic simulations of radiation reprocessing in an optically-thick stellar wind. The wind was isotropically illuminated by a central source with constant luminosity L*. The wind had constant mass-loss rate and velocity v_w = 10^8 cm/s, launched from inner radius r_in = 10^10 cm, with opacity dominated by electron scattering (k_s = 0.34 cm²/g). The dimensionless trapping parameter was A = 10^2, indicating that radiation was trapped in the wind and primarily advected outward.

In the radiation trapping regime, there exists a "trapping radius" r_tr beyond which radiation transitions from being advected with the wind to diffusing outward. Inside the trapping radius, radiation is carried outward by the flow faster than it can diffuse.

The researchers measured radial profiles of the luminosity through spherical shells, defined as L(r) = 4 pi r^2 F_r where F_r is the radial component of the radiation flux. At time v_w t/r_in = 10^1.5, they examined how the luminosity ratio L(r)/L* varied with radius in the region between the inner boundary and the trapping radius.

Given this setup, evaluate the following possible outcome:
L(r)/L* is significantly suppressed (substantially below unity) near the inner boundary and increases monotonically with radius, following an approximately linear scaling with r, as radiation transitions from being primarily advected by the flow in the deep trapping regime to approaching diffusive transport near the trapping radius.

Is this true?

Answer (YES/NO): NO